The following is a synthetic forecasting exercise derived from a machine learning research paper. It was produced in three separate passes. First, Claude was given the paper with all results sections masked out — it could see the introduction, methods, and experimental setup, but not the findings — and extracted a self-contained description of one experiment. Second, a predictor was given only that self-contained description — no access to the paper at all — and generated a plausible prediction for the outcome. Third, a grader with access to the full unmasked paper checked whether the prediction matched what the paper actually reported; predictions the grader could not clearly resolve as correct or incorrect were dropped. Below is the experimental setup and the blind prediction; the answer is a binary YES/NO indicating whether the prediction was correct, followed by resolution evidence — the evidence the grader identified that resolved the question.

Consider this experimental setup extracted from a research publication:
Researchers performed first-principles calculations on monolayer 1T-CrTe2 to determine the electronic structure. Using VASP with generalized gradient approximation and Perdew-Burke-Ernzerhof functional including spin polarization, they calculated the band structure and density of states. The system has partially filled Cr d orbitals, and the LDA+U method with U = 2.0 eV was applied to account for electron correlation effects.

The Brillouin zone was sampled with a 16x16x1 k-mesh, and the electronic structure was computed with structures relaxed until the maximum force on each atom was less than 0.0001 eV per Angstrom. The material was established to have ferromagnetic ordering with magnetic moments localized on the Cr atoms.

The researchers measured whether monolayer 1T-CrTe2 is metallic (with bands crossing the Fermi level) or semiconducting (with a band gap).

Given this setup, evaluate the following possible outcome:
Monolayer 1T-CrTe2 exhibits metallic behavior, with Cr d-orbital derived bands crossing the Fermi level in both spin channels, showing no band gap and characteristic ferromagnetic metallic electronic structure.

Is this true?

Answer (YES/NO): YES